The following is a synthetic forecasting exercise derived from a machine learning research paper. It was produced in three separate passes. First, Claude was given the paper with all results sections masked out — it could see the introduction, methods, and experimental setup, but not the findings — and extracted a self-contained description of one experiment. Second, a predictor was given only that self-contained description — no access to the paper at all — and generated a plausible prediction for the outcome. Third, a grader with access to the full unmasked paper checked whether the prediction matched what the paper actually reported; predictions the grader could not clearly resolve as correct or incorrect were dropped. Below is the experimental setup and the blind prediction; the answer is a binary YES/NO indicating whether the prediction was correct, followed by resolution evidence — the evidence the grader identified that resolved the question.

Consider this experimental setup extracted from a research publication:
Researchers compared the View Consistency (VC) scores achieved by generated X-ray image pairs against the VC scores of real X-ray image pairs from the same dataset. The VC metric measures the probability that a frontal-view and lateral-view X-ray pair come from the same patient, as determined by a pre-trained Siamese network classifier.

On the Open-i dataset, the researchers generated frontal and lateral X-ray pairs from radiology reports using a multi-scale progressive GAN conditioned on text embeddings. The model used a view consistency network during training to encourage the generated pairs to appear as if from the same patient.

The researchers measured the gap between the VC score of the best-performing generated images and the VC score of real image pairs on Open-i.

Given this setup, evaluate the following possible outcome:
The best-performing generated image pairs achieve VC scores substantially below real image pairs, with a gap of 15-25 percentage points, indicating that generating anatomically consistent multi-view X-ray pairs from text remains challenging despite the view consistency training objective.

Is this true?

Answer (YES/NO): NO